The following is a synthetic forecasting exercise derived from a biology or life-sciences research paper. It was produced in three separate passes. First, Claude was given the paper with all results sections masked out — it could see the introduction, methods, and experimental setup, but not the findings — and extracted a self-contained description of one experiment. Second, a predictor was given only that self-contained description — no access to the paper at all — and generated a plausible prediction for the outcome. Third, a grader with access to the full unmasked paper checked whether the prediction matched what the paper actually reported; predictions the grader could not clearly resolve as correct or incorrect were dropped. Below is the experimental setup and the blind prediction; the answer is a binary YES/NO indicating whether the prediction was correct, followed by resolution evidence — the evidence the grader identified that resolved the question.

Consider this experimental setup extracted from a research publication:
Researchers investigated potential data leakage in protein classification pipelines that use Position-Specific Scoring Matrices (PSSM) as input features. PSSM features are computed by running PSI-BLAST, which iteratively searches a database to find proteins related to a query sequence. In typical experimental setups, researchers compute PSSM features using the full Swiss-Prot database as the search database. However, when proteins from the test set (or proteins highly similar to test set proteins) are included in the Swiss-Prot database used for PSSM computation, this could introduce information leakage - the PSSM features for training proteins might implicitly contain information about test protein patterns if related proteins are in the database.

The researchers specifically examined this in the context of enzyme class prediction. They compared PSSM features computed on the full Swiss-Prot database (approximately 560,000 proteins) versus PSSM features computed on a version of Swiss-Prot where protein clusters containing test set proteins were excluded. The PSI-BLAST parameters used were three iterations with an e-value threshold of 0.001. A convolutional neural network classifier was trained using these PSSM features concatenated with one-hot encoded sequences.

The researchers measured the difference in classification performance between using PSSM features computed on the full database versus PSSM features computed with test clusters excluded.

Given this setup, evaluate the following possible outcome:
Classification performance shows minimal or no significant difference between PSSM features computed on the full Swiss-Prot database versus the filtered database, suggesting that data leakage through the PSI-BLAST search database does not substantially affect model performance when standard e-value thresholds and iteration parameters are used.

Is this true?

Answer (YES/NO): YES